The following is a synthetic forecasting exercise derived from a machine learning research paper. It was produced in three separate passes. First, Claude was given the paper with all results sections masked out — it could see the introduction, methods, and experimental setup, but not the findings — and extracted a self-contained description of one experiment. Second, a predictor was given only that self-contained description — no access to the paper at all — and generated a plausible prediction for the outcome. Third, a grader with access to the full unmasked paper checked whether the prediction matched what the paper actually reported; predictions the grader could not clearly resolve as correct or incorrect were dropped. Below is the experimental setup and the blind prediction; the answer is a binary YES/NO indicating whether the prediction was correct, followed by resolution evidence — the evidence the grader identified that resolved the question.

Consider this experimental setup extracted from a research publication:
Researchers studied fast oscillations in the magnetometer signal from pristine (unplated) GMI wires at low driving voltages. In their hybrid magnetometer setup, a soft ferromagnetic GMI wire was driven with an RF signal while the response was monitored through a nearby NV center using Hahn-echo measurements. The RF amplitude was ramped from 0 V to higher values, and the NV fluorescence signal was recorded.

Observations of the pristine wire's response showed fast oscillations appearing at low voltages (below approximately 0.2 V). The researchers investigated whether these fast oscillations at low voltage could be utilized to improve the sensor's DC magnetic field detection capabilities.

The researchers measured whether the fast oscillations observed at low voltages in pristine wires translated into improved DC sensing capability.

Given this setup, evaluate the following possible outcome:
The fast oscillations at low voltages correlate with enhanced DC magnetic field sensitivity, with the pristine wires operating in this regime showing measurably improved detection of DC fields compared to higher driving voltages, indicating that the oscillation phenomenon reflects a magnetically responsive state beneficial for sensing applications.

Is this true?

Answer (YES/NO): NO